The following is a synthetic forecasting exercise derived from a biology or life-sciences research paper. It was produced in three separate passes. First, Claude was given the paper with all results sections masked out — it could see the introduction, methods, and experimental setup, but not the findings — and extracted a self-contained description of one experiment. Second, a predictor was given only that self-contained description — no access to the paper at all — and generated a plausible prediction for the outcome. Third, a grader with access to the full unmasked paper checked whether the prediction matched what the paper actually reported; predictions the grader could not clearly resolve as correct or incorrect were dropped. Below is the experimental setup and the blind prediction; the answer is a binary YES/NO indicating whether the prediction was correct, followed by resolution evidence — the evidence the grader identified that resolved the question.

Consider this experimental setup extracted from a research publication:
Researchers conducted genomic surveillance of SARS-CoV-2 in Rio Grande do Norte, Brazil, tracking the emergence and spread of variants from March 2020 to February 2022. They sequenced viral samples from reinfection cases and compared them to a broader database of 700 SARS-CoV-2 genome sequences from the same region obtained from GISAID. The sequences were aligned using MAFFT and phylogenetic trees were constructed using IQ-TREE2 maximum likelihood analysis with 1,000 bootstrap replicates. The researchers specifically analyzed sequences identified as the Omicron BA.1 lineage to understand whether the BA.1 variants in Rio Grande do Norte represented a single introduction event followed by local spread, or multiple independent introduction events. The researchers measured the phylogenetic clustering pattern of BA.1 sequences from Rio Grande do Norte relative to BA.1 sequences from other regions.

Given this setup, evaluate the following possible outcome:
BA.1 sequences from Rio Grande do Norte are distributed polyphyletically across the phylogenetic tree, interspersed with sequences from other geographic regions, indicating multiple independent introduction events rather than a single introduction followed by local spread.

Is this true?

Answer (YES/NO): YES